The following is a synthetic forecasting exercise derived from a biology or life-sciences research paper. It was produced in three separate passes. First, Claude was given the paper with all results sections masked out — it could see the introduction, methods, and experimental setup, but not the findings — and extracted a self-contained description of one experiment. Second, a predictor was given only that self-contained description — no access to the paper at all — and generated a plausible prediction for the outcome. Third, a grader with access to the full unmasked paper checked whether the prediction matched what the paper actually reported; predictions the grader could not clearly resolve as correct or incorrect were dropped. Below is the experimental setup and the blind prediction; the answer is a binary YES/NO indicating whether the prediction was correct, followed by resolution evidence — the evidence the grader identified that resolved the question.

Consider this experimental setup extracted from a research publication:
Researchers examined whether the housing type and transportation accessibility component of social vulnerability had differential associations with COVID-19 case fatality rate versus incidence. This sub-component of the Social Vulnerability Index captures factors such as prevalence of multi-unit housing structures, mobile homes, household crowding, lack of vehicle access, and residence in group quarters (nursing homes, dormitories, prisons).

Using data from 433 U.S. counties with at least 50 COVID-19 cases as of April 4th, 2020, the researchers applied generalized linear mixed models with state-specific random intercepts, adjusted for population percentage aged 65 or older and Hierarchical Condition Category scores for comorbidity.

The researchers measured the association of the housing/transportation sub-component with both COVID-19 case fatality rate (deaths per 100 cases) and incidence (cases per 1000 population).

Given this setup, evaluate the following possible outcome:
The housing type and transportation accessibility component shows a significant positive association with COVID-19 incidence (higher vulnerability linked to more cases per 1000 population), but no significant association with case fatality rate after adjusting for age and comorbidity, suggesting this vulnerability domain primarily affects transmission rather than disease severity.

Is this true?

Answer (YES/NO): NO